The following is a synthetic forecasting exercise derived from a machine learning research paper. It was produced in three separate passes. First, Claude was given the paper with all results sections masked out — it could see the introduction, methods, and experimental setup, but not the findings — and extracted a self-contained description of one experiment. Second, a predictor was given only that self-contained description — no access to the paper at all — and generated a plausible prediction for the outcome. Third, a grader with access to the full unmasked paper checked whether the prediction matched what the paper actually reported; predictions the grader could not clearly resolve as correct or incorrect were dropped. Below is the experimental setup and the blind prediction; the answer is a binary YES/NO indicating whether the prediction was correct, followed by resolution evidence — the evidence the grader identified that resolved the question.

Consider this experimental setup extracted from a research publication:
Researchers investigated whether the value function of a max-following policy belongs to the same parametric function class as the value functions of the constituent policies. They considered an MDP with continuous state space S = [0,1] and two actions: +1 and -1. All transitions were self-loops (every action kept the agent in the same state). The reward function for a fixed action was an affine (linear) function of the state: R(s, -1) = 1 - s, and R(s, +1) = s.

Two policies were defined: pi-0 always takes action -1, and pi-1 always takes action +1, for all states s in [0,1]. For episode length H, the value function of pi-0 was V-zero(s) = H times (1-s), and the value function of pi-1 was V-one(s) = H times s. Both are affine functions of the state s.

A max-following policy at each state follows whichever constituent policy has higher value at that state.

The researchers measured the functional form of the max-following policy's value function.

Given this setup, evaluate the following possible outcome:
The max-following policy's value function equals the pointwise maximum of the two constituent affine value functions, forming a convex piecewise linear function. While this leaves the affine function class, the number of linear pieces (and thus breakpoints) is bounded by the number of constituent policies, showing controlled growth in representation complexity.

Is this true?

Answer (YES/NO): NO